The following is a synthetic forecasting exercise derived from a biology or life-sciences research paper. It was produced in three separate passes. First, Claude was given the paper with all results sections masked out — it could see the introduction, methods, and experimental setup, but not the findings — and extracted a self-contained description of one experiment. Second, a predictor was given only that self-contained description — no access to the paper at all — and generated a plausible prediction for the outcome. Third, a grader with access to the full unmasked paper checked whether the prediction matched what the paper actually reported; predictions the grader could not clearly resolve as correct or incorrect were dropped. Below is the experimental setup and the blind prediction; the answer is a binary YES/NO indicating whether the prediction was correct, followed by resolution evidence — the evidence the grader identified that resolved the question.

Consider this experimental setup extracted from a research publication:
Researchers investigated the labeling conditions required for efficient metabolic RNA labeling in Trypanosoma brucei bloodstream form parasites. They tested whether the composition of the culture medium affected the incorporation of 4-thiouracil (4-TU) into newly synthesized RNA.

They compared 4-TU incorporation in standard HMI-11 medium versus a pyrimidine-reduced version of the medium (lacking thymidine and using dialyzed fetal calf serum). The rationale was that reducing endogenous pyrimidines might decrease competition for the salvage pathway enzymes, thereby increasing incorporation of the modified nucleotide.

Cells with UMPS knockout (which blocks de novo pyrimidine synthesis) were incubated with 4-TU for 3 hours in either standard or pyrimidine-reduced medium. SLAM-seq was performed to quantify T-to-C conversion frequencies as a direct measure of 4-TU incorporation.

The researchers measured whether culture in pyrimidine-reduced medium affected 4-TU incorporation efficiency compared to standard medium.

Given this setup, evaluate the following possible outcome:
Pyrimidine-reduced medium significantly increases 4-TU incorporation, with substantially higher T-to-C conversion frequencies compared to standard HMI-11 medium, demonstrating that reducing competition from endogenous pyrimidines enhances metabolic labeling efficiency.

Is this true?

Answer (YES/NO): YES